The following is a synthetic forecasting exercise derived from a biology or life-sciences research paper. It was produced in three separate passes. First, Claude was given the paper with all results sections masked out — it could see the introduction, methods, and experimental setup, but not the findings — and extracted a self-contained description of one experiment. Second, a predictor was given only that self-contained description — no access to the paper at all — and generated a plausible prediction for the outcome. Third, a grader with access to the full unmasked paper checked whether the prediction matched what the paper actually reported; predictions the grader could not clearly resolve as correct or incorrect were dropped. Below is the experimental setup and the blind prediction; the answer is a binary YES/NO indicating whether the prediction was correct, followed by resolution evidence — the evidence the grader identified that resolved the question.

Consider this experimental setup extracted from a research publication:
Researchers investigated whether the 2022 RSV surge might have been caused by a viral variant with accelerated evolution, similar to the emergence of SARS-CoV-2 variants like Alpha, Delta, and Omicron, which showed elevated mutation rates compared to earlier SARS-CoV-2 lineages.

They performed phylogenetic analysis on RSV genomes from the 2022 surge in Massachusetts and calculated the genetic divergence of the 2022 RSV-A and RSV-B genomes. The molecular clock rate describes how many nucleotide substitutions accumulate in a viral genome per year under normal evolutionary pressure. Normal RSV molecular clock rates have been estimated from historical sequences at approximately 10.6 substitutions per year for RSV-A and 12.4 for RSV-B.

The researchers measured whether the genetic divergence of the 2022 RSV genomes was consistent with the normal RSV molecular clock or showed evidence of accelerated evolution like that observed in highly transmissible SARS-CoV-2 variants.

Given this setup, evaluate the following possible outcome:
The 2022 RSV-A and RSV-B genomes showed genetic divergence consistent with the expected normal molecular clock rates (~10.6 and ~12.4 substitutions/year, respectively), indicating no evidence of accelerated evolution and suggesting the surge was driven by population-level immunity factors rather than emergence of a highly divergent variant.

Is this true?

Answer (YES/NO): YES